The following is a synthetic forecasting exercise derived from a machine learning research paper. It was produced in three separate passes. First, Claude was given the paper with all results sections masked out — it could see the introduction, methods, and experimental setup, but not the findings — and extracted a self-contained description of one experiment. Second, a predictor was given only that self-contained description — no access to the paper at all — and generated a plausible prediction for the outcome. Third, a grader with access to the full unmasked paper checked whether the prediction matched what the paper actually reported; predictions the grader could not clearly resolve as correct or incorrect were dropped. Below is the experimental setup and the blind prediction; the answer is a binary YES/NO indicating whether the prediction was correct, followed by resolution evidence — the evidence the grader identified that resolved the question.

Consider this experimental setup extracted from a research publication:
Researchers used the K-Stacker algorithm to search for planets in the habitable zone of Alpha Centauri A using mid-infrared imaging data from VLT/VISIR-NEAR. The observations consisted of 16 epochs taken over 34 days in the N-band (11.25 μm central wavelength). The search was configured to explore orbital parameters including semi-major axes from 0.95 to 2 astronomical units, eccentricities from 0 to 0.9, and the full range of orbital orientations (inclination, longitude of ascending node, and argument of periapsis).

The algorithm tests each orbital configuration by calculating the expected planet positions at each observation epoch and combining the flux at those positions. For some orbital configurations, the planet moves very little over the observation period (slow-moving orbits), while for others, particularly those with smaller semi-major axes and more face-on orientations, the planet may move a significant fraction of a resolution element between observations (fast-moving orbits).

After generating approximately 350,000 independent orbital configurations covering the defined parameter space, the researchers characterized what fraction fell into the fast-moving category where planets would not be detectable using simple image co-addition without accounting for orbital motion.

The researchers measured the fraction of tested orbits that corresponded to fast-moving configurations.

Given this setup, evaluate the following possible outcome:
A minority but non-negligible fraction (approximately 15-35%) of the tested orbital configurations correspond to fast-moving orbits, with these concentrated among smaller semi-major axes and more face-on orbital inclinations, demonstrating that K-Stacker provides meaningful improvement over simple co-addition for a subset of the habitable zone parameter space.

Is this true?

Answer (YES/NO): YES